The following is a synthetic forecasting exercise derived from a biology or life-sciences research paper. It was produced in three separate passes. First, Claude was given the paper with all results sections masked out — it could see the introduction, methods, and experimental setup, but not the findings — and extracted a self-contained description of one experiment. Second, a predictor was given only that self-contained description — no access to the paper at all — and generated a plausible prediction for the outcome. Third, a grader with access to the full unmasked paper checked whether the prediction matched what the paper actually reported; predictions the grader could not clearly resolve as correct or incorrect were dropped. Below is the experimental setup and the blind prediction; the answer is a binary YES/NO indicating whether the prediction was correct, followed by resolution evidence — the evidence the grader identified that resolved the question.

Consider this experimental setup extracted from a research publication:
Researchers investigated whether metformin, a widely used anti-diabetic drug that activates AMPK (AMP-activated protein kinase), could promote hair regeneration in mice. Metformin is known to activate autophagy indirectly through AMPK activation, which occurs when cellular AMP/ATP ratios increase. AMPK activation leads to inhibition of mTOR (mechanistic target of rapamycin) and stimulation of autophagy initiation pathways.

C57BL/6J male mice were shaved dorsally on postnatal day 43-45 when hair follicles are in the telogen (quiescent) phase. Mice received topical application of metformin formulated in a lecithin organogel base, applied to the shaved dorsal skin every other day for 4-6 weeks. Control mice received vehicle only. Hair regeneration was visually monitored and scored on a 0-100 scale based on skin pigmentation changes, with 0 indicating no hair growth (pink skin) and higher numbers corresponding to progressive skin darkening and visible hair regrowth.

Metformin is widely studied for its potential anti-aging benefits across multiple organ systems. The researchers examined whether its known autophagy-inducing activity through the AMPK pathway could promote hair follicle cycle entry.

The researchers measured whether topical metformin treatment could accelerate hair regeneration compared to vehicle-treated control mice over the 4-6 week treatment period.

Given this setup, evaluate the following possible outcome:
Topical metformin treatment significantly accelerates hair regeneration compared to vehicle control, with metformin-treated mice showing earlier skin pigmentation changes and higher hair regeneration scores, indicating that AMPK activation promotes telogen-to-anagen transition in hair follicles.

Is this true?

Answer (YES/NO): YES